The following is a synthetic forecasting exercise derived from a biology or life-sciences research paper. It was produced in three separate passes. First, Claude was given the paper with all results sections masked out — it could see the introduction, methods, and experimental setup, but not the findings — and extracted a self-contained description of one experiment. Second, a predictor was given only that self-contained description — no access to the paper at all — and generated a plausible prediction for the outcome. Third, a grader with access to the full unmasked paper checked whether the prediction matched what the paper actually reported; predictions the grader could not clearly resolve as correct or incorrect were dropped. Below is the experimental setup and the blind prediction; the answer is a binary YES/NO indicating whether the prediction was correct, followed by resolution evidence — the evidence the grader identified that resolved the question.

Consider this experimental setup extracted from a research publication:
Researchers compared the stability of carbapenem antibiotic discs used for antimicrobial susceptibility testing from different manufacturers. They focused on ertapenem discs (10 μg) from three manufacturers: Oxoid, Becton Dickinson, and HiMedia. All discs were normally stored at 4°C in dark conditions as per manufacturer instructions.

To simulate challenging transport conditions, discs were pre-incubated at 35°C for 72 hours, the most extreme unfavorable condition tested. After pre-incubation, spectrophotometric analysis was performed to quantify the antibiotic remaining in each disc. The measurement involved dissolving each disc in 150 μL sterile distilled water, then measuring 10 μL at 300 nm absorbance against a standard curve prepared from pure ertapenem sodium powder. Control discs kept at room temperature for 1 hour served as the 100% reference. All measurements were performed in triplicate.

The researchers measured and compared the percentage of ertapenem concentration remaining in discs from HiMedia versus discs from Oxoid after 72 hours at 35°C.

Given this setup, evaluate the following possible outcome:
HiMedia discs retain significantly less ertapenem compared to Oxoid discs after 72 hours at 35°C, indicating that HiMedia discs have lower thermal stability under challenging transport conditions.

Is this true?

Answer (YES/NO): NO